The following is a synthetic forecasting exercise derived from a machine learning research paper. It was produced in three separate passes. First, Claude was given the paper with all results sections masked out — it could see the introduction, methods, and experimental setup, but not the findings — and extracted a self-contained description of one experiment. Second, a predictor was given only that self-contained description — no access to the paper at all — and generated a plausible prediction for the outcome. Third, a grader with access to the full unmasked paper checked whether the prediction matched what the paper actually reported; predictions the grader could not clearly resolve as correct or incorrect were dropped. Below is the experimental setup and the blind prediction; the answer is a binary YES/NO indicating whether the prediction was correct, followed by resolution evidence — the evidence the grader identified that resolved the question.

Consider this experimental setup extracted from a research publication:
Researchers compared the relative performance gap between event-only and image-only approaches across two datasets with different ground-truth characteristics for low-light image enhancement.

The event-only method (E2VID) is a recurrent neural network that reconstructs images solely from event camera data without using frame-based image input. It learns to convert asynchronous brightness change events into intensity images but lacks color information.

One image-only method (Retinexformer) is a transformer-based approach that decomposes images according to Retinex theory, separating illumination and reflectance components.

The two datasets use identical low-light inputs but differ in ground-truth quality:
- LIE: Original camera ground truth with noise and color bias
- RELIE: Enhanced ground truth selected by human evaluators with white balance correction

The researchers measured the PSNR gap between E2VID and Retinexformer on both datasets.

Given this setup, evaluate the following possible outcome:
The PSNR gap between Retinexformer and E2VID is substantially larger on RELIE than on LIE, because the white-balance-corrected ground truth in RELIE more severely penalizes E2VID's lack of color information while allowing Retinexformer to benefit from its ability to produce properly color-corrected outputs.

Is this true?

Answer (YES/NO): NO